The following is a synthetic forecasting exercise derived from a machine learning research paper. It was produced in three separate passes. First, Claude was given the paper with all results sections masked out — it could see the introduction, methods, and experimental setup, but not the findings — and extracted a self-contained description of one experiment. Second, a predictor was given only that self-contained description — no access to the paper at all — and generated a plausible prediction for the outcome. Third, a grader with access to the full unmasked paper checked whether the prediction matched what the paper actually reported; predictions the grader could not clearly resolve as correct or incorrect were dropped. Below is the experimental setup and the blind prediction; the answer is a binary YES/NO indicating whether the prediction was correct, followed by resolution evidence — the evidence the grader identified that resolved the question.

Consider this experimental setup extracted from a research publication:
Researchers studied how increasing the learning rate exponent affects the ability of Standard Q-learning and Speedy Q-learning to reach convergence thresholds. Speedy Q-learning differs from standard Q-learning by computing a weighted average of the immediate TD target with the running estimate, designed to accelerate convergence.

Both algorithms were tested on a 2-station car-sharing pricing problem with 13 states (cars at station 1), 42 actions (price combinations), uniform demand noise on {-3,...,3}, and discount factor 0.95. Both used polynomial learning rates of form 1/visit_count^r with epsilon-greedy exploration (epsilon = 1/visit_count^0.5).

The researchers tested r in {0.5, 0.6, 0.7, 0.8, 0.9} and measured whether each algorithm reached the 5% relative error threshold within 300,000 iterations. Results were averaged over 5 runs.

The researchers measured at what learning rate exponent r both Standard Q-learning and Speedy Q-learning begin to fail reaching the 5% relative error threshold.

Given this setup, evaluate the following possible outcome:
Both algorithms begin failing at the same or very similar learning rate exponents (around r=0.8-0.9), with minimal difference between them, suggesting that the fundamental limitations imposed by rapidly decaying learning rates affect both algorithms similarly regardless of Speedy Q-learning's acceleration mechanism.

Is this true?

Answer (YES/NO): NO